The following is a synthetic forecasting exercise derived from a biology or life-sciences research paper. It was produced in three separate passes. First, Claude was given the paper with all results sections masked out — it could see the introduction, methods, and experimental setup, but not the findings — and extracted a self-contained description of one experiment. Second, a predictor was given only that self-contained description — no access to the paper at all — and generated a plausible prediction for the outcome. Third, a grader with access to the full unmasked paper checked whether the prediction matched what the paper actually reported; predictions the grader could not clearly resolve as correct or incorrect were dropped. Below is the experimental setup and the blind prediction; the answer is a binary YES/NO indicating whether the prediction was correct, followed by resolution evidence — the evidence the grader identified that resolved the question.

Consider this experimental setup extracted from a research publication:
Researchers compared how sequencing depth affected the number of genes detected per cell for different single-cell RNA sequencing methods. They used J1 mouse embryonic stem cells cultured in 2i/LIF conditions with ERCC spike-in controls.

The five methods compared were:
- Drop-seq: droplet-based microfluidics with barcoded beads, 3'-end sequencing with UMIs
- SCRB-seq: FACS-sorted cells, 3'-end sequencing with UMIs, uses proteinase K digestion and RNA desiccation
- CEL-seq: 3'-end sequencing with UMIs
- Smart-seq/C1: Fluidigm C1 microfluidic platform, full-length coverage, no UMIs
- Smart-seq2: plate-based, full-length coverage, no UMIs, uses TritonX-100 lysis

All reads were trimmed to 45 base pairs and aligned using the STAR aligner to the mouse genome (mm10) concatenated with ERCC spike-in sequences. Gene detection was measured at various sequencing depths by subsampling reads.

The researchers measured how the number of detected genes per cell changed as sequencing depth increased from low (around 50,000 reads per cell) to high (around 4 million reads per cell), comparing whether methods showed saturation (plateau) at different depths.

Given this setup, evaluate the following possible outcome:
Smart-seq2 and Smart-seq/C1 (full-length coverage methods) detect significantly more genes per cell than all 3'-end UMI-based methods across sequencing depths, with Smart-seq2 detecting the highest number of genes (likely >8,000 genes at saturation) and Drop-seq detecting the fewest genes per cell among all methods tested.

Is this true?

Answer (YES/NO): NO